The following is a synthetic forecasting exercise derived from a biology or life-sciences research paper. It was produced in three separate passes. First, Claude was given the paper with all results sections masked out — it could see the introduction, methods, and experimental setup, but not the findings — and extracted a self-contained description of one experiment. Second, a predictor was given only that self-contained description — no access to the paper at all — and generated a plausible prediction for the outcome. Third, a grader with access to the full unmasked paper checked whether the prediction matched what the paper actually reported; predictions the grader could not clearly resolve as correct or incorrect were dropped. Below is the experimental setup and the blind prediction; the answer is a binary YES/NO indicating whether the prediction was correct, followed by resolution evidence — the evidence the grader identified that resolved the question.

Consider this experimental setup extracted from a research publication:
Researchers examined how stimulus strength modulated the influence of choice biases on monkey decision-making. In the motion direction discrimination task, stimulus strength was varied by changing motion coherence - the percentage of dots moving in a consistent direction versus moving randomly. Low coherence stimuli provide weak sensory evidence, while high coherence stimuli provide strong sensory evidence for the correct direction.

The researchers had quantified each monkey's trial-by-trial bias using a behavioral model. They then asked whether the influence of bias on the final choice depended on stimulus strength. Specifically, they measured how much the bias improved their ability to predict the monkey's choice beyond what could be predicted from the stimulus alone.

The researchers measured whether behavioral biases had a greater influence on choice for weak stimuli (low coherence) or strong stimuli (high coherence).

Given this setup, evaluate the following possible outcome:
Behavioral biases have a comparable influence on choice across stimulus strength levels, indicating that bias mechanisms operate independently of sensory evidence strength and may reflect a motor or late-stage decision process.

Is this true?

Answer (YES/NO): NO